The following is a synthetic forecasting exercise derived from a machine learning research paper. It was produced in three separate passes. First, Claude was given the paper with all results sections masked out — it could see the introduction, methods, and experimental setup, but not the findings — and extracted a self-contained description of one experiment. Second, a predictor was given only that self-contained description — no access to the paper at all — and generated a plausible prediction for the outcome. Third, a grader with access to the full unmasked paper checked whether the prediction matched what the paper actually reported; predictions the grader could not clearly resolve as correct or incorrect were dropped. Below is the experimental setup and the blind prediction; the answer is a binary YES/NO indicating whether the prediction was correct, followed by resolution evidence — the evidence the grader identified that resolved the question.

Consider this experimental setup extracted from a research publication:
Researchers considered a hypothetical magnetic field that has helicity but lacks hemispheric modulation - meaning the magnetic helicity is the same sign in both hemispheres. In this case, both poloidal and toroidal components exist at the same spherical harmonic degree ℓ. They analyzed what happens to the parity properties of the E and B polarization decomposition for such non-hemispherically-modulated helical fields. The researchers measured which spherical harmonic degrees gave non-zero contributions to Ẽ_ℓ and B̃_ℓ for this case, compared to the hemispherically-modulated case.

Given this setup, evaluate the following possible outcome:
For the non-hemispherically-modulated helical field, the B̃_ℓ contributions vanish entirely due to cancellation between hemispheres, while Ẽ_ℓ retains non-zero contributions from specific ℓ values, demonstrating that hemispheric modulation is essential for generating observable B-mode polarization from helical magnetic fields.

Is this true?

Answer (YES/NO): NO